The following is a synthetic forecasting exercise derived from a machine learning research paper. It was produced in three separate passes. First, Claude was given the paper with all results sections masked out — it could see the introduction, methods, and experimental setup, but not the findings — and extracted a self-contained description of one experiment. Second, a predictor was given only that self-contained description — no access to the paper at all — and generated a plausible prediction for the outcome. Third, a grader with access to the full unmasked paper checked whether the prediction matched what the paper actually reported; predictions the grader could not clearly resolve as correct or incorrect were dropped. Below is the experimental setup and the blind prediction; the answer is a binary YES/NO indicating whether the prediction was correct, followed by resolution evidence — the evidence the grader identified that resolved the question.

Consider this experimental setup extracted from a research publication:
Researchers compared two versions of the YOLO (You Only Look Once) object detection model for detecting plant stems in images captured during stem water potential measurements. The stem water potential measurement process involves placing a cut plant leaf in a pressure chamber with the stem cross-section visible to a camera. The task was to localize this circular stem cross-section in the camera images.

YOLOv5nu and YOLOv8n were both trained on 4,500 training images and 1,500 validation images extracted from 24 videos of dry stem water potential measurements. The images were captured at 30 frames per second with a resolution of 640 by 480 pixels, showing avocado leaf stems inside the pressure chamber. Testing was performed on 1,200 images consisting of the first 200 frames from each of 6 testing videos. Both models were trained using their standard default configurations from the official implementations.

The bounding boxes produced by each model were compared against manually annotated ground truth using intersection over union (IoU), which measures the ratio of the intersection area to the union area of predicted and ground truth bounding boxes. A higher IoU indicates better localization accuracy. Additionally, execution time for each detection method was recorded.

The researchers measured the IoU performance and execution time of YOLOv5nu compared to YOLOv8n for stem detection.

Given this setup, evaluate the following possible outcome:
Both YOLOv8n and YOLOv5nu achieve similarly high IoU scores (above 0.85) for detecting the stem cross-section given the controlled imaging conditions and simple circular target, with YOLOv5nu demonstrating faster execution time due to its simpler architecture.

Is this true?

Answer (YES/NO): NO